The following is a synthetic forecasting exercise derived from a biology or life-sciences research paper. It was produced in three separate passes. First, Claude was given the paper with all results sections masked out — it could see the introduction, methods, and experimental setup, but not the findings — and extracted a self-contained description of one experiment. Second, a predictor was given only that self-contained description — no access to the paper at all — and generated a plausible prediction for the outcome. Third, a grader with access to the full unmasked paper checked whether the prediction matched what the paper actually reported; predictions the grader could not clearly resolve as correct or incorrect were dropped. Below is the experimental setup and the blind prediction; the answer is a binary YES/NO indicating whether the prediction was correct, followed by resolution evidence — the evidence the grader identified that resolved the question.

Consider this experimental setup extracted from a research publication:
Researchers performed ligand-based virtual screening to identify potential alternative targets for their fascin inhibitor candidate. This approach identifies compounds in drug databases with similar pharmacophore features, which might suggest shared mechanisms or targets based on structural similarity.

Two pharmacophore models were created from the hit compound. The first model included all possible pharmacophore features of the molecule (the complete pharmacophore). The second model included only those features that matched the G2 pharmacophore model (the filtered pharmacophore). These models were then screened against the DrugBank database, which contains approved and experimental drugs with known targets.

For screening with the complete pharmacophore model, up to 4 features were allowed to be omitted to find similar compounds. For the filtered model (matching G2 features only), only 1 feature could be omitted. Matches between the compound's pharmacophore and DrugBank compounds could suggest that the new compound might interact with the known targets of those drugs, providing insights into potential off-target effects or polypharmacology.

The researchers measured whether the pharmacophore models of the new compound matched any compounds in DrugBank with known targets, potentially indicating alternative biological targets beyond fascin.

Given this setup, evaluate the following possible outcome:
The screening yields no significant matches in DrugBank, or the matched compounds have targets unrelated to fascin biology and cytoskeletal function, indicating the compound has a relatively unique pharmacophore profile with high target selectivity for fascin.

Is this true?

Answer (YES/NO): NO